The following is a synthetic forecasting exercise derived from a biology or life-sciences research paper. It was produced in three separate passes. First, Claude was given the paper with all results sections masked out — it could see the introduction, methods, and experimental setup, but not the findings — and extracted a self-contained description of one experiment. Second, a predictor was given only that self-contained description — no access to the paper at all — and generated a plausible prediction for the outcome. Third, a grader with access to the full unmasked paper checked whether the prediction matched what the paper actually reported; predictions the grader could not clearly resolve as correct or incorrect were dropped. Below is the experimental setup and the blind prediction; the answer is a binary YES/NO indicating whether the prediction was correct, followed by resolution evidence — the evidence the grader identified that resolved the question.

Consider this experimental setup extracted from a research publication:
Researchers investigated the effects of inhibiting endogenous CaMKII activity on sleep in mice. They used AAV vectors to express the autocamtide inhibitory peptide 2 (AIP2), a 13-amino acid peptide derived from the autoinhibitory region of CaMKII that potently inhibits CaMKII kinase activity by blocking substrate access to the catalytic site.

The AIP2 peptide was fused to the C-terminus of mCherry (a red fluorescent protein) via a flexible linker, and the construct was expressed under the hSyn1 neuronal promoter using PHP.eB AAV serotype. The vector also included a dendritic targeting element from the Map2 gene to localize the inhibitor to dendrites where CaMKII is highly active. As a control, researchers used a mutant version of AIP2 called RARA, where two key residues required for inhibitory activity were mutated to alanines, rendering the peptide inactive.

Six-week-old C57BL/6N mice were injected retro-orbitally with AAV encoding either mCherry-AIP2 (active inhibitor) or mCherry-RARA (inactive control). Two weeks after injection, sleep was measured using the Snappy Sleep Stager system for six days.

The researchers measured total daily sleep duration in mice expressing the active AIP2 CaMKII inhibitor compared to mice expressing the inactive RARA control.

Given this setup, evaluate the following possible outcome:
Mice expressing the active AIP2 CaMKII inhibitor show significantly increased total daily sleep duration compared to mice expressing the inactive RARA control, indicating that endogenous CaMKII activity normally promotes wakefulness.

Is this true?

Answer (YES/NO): NO